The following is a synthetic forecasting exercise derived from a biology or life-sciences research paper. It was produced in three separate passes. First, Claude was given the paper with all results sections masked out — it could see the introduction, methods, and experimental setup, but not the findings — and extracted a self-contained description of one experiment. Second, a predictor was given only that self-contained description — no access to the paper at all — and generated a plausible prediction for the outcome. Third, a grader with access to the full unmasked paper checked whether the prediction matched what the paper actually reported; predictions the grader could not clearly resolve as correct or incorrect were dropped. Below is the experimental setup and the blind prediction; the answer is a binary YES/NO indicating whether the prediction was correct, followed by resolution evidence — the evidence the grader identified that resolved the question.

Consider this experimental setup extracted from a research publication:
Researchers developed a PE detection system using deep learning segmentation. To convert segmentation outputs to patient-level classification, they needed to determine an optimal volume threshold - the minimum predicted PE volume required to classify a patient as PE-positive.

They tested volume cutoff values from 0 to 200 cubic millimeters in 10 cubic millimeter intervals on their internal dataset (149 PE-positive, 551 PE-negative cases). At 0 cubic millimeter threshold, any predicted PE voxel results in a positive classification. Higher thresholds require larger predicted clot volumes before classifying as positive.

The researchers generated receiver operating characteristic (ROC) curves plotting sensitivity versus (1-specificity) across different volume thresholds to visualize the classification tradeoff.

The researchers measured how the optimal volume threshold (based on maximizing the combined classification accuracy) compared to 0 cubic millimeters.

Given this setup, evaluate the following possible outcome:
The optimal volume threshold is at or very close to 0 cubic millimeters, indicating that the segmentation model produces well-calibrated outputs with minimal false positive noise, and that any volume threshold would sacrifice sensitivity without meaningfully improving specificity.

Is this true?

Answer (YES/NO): NO